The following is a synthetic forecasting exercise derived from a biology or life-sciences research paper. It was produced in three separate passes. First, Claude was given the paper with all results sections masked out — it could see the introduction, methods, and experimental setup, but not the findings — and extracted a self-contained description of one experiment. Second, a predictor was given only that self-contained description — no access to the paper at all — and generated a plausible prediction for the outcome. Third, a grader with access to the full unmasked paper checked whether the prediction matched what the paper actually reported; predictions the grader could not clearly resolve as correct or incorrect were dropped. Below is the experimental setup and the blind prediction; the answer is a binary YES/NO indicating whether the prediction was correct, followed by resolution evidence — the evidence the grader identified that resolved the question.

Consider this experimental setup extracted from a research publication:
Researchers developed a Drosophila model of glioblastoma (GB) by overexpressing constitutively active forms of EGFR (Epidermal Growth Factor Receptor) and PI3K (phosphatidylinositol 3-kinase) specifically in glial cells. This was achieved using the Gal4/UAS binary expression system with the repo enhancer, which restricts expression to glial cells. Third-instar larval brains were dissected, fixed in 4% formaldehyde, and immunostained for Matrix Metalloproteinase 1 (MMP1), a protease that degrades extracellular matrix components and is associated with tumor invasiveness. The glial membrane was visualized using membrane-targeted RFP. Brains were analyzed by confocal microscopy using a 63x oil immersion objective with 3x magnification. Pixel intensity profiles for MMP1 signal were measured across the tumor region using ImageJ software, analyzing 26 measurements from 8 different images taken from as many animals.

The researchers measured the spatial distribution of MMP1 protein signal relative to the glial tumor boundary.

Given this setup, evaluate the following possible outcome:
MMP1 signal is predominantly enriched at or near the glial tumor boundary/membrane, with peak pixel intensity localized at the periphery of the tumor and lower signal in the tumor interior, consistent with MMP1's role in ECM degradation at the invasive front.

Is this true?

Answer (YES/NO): YES